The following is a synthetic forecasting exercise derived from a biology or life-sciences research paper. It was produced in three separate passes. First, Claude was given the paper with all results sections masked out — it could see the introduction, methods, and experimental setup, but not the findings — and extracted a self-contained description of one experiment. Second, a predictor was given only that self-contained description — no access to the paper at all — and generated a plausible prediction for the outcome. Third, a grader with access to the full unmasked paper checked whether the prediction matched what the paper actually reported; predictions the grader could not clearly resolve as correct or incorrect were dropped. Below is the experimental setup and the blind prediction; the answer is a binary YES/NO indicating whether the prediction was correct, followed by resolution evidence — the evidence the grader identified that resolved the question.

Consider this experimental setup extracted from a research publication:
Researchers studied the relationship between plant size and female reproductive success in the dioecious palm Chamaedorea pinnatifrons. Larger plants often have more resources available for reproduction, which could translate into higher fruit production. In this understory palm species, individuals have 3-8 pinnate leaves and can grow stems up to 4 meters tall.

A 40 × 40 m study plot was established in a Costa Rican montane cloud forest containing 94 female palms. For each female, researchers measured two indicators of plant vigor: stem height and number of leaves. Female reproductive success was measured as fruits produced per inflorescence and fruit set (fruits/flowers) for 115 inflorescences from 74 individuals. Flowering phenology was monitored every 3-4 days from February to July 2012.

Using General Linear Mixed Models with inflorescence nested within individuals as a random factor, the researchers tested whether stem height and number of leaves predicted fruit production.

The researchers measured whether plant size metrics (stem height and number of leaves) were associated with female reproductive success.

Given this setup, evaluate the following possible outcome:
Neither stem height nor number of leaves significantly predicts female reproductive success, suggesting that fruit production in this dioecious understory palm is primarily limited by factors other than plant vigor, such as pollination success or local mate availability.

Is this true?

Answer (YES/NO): NO